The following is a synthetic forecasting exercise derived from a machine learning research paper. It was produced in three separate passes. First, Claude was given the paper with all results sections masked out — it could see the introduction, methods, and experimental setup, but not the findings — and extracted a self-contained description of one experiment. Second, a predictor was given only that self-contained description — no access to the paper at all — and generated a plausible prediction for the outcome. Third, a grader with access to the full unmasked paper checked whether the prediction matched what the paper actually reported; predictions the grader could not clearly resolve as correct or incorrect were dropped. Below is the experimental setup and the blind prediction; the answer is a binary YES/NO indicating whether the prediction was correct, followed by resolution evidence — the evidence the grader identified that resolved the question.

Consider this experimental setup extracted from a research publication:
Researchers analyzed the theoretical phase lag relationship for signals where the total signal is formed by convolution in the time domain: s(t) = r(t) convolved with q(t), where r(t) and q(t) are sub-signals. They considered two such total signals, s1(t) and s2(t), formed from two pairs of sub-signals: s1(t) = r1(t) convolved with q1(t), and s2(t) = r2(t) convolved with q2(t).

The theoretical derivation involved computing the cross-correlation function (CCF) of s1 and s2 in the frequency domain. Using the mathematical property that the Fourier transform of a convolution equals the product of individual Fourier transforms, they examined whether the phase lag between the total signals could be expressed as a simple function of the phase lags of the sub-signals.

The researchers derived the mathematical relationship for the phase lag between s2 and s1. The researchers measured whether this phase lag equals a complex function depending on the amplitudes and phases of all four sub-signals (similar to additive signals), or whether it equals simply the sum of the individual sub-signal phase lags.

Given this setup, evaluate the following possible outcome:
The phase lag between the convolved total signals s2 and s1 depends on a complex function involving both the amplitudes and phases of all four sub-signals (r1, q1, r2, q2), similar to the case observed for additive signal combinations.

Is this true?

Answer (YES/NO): NO